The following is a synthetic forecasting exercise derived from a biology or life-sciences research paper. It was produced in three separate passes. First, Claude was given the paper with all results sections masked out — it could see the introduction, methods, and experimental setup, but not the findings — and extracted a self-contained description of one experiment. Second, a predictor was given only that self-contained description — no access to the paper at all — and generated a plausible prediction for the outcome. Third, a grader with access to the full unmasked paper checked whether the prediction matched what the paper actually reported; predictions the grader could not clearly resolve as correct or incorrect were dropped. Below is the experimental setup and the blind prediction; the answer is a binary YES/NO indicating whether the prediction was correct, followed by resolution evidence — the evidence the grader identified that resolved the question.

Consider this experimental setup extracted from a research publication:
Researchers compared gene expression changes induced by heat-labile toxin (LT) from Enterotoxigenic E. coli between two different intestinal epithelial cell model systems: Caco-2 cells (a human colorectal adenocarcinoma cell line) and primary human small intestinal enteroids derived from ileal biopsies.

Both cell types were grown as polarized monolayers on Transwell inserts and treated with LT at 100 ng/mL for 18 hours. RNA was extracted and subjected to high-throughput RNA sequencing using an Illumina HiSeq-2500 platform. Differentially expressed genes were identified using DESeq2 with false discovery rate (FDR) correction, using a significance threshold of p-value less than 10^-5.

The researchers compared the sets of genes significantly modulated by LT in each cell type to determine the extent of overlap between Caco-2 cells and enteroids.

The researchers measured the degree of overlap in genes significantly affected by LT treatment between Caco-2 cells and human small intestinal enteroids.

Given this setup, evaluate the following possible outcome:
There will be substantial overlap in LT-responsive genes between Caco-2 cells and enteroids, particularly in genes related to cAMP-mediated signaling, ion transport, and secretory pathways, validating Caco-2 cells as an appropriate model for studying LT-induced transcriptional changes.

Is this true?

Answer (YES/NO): NO